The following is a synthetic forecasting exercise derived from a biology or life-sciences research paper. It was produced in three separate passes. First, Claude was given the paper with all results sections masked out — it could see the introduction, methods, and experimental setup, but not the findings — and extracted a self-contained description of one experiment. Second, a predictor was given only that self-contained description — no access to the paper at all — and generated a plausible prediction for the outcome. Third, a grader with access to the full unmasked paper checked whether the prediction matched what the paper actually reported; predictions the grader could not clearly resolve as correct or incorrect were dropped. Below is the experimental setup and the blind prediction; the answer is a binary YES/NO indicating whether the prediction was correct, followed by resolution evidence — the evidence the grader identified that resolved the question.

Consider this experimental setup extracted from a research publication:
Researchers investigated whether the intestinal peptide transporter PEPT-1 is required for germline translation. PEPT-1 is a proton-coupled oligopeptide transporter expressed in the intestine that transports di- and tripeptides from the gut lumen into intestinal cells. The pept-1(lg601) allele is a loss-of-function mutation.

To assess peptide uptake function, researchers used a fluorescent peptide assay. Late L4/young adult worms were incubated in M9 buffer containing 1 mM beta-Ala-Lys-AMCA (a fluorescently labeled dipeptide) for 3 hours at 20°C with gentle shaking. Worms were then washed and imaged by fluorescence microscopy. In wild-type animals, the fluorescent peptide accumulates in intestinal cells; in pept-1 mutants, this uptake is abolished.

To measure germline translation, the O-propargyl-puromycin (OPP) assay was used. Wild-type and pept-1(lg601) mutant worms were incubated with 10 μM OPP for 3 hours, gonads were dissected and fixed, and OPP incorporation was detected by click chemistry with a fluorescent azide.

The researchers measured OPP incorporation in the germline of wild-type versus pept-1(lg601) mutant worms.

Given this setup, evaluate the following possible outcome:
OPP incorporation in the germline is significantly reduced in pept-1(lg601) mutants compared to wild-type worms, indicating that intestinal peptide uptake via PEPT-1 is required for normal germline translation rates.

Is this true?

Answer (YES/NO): YES